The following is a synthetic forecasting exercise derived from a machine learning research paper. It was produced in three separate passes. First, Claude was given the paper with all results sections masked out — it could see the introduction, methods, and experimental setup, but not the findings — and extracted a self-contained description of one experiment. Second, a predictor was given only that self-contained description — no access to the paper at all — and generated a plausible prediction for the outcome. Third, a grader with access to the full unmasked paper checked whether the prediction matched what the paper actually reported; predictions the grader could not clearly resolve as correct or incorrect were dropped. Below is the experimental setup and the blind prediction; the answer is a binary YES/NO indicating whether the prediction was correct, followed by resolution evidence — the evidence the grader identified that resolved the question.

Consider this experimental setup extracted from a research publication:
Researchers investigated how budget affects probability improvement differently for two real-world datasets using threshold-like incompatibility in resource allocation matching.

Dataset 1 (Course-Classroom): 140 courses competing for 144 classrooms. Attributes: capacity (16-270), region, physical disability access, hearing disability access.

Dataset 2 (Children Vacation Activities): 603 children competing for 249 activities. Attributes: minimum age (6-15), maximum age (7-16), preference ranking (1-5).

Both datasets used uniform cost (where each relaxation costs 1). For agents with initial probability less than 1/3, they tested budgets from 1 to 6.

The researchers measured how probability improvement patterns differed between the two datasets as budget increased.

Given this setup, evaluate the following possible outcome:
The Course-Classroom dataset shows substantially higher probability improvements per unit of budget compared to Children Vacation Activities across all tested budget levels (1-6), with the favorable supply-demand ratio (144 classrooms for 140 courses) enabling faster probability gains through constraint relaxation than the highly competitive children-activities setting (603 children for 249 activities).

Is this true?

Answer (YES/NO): NO